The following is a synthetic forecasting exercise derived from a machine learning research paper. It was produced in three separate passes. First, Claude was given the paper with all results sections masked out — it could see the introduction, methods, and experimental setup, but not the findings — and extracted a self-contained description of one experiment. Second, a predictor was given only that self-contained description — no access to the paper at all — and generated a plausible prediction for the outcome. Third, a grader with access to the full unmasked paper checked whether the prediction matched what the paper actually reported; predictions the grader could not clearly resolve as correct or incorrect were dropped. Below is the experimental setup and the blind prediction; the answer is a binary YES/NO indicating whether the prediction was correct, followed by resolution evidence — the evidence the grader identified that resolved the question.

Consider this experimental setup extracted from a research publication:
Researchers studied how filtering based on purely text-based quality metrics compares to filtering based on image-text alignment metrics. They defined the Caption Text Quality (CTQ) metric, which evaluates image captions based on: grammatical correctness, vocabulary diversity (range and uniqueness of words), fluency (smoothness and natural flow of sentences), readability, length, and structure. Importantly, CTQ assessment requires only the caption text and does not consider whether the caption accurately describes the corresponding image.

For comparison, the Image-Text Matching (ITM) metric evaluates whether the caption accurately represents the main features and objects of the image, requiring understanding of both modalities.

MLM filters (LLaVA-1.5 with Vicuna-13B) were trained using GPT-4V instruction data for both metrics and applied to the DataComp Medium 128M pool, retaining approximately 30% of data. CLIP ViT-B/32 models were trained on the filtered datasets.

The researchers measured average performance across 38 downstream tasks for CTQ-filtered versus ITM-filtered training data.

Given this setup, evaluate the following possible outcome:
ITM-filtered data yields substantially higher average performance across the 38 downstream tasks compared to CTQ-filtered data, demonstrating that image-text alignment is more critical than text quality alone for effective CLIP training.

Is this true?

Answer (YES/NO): YES